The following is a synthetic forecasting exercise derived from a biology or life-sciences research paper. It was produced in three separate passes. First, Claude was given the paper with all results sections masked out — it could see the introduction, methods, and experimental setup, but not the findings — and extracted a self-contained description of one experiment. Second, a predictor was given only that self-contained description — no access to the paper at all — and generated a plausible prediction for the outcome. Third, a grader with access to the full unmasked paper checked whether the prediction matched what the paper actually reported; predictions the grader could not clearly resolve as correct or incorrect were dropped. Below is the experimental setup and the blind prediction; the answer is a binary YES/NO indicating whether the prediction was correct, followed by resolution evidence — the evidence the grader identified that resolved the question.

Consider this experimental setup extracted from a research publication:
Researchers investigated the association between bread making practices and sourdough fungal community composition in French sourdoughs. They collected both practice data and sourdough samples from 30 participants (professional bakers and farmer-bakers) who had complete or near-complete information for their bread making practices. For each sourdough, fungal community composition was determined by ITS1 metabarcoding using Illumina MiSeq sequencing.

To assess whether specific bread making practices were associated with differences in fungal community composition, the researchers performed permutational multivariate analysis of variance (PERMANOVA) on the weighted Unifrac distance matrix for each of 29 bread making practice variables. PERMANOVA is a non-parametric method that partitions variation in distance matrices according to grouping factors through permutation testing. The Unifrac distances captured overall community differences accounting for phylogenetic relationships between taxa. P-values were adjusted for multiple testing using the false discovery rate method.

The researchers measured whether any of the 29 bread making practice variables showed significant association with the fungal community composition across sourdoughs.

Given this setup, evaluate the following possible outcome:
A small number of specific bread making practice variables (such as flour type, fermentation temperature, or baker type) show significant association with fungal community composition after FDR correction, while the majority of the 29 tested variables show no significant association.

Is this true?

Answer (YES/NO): NO